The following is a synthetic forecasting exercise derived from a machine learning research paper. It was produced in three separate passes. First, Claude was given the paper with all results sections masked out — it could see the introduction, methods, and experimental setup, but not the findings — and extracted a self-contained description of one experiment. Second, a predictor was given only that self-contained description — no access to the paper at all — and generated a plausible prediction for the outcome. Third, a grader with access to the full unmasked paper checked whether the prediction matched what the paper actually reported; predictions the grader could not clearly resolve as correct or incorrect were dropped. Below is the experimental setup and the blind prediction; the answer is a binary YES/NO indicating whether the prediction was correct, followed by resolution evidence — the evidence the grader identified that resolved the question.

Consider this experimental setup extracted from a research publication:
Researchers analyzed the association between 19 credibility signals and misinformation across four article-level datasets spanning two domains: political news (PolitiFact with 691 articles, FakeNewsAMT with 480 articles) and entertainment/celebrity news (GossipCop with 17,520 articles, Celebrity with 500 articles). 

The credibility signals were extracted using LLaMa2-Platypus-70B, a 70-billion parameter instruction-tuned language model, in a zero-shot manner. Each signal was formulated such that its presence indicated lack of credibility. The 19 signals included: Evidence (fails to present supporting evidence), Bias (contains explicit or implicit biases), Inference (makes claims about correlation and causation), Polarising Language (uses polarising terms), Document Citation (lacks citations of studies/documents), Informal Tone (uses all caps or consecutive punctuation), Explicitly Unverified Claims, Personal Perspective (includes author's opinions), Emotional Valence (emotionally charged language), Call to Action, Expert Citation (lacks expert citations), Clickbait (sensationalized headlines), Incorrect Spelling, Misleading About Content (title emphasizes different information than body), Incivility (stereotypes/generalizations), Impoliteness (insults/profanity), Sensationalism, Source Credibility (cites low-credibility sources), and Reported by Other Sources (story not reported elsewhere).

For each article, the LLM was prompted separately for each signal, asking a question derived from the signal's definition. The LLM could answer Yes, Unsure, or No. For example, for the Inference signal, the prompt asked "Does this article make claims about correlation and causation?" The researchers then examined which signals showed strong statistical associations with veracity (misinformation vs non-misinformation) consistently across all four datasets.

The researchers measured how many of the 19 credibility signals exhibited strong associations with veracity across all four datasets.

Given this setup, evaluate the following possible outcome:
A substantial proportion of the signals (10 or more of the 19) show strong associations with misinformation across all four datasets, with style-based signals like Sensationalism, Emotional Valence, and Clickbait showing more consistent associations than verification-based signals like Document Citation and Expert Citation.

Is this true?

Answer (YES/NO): NO